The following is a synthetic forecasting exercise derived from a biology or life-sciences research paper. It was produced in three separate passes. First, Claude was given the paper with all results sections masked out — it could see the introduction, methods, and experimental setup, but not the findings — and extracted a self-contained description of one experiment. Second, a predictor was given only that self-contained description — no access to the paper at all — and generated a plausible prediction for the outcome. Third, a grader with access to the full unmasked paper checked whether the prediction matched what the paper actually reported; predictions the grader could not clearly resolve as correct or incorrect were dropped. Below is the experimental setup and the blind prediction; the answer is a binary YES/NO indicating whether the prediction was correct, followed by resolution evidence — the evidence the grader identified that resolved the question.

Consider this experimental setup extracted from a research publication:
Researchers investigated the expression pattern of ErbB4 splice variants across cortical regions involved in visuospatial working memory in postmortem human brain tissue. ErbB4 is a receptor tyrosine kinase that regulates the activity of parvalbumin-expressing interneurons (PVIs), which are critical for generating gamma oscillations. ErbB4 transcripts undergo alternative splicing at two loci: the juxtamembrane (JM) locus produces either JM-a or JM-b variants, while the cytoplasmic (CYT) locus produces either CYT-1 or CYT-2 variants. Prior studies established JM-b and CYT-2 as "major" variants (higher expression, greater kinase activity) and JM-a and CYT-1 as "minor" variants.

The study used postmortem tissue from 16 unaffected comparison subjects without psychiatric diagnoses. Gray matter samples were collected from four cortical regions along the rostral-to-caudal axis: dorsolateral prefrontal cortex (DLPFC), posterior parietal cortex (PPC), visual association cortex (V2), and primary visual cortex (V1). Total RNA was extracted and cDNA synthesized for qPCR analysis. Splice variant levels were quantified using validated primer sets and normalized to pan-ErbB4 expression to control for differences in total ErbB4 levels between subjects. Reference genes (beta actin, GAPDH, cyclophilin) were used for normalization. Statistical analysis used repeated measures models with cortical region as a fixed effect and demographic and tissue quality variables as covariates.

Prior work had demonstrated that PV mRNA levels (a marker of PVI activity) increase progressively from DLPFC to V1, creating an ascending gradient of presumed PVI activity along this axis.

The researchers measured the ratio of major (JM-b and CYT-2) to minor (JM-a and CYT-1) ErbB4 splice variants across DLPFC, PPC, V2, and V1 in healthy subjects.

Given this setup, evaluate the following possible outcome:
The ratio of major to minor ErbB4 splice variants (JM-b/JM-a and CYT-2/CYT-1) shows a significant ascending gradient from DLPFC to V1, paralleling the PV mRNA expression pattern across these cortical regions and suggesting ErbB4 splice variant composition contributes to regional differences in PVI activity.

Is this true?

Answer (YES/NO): YES